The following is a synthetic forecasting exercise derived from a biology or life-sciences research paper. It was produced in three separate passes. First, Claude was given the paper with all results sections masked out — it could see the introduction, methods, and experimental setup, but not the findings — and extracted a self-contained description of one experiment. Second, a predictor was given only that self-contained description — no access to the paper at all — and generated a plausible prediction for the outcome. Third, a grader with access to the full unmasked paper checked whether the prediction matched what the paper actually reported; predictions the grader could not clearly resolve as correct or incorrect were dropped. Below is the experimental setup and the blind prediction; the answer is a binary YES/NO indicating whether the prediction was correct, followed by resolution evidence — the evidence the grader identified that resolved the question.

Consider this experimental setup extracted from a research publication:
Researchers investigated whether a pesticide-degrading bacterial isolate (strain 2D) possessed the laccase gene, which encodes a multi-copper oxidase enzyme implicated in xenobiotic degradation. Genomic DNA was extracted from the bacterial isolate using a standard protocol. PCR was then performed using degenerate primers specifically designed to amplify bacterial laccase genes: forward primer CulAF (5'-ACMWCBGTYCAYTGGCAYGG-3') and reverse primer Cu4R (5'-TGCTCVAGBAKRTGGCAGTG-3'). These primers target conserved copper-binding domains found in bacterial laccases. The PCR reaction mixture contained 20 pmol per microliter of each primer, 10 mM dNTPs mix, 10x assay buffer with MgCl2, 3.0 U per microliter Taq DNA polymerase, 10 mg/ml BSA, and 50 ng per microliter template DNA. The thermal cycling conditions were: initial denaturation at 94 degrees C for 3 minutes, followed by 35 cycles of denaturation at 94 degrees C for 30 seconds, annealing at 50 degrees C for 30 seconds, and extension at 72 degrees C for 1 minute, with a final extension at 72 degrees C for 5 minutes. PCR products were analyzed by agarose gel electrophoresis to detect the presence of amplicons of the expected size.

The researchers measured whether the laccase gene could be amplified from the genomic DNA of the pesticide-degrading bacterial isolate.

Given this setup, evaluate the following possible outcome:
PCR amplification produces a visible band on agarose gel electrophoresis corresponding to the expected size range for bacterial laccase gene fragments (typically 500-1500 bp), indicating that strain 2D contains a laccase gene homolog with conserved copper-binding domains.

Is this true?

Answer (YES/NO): YES